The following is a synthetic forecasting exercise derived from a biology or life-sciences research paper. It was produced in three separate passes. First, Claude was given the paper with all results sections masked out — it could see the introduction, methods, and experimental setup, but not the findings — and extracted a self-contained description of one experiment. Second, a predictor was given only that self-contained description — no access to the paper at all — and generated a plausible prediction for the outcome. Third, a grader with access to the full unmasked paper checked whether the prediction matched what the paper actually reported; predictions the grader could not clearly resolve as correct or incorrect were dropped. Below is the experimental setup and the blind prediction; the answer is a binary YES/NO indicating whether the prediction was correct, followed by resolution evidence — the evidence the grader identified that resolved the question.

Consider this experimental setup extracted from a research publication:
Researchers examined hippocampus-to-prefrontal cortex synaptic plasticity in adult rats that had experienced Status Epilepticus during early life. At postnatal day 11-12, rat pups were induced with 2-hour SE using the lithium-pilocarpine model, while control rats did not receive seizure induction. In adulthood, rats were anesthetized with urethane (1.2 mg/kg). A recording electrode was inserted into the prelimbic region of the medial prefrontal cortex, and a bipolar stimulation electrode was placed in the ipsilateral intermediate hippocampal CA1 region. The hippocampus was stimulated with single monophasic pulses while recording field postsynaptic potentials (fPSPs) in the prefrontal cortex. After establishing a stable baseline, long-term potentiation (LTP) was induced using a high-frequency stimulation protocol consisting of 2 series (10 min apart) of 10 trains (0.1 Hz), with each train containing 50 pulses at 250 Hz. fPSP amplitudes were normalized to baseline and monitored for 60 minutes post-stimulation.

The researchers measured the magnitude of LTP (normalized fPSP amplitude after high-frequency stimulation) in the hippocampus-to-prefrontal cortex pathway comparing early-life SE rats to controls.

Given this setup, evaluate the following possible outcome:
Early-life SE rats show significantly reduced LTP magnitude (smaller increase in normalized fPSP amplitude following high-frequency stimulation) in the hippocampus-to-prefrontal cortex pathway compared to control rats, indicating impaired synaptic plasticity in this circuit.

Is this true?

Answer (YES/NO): NO